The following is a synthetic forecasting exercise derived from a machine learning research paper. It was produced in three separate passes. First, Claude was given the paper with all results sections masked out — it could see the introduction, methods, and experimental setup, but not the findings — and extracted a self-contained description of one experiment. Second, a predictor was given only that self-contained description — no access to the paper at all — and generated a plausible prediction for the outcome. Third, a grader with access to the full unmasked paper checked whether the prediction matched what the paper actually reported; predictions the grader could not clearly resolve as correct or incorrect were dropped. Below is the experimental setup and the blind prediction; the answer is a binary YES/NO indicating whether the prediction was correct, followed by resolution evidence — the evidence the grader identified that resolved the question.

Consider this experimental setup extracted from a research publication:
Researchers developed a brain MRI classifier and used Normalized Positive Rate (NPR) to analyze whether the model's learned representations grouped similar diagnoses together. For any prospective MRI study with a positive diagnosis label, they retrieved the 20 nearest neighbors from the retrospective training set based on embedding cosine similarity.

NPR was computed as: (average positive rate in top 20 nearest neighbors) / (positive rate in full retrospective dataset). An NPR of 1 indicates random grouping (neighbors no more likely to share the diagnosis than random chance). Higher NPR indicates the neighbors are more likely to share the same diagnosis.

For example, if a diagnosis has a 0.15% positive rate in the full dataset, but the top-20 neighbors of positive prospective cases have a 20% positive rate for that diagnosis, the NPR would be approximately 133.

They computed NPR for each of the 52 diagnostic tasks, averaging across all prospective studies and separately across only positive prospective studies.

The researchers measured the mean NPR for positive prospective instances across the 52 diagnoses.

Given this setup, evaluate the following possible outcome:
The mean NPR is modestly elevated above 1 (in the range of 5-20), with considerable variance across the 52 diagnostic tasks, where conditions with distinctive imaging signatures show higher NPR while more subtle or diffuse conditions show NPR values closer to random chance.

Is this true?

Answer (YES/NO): NO